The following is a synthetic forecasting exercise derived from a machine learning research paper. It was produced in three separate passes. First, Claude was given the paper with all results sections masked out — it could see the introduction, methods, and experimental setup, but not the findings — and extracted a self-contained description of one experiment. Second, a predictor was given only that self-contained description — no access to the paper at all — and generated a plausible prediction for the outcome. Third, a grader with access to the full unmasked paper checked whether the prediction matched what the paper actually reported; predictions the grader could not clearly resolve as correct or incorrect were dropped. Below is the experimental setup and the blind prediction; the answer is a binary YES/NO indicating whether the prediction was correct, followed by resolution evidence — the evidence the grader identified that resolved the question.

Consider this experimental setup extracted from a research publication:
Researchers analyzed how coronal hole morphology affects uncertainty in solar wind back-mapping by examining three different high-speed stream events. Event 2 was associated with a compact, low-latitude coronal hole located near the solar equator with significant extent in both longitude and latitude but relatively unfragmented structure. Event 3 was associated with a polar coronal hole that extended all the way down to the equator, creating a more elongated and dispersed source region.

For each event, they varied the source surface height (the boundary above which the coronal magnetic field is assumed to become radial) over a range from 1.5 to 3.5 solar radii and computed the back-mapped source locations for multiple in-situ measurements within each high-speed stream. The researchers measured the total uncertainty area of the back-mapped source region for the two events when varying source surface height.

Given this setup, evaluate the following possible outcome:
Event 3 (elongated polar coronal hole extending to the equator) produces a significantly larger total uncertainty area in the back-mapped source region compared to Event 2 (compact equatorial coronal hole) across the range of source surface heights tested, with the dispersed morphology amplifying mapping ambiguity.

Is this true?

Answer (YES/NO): YES